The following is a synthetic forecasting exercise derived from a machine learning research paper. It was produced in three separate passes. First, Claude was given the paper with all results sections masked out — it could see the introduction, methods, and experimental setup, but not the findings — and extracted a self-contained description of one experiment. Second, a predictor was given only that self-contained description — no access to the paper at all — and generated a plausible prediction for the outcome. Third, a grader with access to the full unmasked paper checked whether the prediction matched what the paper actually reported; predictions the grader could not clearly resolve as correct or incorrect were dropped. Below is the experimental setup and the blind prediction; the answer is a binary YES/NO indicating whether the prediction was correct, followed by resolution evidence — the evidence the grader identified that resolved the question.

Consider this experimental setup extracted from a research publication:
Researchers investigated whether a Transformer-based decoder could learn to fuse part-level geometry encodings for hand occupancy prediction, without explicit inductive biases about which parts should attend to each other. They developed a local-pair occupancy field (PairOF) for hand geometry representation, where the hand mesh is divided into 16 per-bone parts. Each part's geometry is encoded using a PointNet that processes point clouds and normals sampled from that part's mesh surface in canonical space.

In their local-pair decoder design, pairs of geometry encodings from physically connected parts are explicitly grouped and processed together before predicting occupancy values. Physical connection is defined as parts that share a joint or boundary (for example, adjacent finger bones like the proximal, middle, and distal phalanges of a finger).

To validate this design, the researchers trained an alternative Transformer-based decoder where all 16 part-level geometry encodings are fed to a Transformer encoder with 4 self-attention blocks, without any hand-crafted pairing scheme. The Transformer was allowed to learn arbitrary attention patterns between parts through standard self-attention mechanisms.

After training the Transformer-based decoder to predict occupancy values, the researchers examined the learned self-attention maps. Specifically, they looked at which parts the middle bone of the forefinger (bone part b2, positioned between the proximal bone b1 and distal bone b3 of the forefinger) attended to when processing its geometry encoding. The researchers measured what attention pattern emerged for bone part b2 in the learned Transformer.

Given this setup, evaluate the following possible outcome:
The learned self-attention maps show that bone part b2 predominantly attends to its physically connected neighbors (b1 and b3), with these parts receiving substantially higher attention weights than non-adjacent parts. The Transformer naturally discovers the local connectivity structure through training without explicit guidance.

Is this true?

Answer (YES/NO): YES